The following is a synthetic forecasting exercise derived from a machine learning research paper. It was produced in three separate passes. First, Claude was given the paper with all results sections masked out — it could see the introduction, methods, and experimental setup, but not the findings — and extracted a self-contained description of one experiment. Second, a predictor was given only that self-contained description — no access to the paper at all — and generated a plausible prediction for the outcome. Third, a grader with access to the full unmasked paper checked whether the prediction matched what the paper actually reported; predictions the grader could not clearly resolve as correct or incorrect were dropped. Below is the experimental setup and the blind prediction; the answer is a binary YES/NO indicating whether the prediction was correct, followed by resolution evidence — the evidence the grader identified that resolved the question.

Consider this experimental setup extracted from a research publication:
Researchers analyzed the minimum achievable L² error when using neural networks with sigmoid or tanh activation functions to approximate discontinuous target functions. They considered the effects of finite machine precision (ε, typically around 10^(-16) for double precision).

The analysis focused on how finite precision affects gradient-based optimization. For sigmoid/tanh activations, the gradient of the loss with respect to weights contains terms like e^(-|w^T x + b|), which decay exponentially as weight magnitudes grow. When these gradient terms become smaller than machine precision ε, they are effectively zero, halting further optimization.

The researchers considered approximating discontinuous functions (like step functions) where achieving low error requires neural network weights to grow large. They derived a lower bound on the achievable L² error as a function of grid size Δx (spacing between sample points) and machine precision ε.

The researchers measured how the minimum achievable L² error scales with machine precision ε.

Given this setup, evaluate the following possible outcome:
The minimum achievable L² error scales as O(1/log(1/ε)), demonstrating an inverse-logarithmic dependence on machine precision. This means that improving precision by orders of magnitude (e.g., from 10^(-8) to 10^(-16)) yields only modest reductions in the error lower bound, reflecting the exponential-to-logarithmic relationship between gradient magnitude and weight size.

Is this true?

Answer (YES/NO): NO